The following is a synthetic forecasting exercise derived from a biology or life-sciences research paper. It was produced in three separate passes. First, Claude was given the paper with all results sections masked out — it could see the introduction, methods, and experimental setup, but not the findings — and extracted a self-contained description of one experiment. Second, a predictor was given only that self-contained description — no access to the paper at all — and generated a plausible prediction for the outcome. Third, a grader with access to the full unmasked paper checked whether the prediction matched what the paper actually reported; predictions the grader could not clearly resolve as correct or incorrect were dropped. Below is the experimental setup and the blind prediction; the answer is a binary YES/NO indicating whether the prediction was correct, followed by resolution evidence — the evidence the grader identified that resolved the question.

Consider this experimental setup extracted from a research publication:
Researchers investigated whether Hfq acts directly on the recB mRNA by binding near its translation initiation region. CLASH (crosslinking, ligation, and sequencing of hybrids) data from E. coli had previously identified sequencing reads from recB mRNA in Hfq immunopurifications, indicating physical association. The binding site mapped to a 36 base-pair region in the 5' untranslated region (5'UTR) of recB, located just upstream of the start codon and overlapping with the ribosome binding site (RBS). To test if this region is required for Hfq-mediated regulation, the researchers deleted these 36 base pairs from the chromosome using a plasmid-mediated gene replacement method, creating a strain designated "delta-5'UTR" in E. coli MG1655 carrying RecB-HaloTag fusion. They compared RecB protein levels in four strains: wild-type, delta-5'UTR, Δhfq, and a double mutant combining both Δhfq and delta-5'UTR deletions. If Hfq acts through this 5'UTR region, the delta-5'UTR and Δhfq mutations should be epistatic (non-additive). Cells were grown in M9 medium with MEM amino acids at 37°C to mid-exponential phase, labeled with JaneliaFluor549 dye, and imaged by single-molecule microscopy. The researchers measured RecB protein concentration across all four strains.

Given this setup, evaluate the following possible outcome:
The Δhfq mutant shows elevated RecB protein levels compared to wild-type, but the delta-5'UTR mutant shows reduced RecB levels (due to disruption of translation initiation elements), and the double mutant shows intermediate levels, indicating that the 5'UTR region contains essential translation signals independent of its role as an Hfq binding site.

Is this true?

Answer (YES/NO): NO